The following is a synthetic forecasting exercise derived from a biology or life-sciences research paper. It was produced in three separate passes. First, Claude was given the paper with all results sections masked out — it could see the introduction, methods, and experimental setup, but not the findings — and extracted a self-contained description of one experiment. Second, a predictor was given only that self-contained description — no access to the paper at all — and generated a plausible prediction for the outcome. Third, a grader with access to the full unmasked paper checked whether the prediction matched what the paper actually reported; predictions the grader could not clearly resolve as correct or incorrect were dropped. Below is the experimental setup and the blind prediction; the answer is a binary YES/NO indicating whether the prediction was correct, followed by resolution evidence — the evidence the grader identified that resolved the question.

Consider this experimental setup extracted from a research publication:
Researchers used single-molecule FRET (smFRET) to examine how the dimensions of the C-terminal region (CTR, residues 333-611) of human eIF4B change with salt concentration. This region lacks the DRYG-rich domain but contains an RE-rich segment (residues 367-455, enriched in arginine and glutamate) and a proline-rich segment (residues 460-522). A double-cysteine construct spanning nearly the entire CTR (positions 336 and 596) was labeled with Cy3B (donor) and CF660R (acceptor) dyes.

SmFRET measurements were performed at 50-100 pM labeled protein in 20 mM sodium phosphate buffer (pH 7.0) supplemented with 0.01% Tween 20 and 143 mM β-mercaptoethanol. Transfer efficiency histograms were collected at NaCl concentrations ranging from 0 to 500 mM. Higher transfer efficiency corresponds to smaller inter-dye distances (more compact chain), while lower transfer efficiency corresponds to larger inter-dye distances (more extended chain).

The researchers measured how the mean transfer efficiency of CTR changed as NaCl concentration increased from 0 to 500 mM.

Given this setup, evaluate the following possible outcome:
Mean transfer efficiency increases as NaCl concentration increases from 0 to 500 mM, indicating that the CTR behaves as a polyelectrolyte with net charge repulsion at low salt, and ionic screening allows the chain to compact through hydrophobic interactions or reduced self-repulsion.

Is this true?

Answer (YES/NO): NO